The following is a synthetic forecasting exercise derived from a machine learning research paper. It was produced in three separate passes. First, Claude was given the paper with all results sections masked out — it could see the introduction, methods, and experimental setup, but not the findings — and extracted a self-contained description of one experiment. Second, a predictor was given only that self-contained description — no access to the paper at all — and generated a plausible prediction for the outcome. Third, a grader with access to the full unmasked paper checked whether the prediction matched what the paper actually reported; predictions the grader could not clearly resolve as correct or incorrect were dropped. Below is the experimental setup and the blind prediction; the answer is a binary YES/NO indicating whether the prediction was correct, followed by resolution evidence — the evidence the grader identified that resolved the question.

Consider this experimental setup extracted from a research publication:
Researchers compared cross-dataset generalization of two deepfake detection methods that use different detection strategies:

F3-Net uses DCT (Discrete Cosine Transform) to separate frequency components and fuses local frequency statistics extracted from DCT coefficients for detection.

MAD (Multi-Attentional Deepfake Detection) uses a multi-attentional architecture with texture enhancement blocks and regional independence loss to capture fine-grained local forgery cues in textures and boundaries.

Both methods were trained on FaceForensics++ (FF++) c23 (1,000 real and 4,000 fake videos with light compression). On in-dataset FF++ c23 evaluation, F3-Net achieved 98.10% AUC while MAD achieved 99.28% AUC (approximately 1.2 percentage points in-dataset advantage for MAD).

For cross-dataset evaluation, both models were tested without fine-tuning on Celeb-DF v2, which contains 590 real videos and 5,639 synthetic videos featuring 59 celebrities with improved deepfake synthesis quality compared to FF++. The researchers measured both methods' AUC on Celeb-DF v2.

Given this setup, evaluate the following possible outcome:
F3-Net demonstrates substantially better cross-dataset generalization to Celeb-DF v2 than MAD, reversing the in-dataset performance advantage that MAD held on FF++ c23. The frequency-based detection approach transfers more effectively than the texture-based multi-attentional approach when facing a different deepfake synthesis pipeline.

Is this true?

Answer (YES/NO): NO